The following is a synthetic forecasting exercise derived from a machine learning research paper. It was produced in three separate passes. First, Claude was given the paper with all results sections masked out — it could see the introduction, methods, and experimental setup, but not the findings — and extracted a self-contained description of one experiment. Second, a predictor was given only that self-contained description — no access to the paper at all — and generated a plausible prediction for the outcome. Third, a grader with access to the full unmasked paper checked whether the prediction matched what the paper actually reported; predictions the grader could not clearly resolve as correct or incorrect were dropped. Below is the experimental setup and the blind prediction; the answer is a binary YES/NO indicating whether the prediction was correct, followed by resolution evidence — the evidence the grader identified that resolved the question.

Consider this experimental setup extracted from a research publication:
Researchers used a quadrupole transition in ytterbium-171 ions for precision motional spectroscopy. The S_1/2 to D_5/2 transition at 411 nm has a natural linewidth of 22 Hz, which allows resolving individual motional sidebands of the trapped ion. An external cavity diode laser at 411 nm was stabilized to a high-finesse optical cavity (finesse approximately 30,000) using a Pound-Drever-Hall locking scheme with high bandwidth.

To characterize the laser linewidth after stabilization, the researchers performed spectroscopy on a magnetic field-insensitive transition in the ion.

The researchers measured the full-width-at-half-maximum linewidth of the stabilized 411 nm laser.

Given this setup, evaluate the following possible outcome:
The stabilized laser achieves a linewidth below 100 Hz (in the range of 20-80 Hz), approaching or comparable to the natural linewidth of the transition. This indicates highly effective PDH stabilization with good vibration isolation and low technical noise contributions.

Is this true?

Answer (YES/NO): NO